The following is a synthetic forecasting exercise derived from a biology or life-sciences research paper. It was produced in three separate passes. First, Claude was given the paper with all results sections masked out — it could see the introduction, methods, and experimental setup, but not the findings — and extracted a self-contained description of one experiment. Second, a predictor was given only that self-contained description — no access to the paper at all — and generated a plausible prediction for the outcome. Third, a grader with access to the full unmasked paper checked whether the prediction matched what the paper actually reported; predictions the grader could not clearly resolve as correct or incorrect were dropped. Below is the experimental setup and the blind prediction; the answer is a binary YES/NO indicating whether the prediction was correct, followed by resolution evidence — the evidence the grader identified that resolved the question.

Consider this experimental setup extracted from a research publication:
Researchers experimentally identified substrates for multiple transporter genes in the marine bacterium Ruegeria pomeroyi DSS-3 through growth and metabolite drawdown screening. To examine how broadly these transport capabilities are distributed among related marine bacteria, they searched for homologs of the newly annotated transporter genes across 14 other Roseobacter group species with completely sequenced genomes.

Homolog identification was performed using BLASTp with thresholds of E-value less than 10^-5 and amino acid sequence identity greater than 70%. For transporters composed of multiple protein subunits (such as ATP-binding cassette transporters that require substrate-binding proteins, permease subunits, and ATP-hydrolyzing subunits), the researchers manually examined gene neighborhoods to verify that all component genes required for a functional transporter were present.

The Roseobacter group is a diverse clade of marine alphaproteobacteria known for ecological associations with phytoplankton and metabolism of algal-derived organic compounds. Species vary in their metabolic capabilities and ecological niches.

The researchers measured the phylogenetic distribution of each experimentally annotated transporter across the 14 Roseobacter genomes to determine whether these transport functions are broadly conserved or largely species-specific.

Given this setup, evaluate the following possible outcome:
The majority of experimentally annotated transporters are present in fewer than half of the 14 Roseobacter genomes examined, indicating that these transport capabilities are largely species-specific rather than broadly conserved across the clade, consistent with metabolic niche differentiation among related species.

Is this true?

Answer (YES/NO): NO